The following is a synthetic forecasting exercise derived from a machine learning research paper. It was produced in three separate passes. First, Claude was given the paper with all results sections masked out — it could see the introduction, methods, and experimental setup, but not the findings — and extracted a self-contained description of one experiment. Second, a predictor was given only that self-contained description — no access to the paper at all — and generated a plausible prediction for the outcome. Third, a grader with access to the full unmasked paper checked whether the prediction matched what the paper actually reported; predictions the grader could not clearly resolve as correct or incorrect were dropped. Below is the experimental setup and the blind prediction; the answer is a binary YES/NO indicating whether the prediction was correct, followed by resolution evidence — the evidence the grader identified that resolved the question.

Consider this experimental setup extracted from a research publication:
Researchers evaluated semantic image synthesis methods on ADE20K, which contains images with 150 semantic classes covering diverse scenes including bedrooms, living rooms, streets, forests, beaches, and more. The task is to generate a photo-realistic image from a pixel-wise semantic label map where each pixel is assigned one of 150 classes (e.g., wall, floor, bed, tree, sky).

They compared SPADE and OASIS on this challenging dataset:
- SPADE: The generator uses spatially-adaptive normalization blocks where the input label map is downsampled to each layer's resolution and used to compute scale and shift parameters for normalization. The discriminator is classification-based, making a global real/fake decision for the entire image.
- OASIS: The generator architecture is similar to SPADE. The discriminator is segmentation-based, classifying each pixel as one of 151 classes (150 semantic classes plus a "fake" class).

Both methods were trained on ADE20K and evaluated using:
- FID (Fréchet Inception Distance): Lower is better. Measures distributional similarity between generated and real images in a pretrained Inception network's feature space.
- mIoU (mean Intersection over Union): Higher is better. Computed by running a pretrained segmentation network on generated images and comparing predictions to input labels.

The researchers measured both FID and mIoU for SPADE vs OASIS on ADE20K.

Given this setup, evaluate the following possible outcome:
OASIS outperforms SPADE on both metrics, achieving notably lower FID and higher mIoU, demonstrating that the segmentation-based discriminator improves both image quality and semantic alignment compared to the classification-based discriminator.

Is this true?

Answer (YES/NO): YES